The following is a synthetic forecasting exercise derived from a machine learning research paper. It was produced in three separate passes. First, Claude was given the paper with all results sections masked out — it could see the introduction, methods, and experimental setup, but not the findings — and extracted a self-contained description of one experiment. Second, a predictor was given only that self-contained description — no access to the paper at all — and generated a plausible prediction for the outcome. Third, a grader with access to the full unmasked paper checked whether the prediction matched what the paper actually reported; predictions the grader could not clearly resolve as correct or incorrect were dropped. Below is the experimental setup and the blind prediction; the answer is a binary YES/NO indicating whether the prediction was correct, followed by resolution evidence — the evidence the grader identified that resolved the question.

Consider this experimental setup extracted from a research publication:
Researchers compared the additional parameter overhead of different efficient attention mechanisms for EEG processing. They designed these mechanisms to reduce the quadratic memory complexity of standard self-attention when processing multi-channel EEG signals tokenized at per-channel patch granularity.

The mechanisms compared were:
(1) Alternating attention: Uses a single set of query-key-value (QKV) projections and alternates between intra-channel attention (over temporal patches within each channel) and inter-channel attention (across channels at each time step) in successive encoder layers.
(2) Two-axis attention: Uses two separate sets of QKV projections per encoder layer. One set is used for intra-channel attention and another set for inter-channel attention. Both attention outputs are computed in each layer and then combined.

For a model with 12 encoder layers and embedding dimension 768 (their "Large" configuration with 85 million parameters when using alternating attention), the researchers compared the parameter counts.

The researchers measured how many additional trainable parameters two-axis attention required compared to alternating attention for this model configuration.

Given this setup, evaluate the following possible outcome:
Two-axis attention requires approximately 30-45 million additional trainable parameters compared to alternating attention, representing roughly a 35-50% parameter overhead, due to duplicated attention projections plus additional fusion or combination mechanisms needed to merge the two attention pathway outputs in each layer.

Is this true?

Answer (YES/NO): NO